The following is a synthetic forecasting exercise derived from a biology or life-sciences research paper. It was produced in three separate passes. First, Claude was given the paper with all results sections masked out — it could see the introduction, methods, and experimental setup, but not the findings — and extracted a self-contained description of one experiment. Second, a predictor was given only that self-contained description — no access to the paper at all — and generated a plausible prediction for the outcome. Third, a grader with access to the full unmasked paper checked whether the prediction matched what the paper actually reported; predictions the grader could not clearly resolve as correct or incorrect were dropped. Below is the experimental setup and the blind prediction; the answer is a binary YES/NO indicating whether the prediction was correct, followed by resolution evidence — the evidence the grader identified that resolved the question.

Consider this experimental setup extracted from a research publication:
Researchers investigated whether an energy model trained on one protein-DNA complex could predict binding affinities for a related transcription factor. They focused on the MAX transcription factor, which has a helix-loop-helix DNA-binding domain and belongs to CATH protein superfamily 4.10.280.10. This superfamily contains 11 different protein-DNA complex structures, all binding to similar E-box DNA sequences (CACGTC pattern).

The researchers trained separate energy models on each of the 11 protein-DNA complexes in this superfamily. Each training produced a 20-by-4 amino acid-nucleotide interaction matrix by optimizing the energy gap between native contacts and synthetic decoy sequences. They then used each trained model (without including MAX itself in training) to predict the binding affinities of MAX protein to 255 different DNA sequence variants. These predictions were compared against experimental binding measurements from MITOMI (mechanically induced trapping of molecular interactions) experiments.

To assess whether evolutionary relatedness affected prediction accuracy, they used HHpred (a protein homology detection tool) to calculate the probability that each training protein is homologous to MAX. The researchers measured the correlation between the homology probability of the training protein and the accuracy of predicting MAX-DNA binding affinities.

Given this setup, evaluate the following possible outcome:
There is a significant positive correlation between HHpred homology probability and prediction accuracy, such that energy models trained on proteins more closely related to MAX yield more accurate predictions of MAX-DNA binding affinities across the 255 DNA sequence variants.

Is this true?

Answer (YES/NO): YES